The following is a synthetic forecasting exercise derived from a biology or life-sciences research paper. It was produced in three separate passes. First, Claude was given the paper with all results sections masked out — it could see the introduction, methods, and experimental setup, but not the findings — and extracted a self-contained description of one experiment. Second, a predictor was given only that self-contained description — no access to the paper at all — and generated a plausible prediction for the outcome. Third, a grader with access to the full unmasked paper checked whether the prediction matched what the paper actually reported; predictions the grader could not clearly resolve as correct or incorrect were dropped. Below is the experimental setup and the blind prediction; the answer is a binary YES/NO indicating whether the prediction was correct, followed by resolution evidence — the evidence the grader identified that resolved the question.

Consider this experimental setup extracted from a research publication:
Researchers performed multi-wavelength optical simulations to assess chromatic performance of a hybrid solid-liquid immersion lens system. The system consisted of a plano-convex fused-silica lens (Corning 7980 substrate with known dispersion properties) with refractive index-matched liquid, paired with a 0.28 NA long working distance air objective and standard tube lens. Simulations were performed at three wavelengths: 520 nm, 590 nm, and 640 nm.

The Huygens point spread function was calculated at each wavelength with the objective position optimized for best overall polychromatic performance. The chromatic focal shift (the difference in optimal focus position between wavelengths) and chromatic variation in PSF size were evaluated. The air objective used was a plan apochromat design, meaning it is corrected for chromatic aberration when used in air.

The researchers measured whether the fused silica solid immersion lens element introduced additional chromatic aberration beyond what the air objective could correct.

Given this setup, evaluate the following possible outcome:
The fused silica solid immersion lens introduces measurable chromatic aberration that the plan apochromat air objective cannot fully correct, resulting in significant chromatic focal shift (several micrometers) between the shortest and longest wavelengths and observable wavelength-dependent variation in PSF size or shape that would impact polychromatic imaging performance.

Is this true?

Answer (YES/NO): NO